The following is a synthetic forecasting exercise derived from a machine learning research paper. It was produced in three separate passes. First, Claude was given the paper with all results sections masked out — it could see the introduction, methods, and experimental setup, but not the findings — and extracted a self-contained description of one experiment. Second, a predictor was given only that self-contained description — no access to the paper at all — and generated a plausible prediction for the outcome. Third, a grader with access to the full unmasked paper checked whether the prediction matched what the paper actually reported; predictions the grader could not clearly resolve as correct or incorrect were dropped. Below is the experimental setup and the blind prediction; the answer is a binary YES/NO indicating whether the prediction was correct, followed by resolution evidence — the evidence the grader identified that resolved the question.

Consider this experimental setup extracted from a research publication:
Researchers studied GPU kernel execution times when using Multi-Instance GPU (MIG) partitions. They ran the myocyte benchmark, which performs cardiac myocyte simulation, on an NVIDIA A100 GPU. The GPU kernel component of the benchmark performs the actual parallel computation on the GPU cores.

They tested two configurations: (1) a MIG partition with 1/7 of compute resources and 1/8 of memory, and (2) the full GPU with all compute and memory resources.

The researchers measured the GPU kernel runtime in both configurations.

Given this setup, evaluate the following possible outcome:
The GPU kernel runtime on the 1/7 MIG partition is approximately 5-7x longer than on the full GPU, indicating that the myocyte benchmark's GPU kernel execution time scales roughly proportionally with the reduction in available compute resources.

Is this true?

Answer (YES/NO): NO